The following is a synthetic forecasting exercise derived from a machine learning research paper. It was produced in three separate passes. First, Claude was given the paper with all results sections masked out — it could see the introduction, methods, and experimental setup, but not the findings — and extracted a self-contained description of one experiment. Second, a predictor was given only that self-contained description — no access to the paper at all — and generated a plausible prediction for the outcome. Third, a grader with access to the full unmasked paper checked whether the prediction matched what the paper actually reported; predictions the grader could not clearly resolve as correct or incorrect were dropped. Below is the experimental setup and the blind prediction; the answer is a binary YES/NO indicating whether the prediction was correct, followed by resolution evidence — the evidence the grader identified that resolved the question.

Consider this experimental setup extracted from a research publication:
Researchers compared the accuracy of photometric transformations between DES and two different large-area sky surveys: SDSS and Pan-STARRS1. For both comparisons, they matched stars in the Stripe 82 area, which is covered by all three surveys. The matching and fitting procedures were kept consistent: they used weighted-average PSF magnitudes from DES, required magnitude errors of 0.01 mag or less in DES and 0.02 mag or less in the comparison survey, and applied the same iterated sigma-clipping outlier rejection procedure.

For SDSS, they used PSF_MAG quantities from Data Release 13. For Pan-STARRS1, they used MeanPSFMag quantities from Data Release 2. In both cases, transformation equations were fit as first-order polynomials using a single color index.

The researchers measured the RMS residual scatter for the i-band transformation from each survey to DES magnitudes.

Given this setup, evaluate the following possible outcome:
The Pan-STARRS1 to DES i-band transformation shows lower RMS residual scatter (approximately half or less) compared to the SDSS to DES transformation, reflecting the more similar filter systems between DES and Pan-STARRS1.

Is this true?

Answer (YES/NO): NO